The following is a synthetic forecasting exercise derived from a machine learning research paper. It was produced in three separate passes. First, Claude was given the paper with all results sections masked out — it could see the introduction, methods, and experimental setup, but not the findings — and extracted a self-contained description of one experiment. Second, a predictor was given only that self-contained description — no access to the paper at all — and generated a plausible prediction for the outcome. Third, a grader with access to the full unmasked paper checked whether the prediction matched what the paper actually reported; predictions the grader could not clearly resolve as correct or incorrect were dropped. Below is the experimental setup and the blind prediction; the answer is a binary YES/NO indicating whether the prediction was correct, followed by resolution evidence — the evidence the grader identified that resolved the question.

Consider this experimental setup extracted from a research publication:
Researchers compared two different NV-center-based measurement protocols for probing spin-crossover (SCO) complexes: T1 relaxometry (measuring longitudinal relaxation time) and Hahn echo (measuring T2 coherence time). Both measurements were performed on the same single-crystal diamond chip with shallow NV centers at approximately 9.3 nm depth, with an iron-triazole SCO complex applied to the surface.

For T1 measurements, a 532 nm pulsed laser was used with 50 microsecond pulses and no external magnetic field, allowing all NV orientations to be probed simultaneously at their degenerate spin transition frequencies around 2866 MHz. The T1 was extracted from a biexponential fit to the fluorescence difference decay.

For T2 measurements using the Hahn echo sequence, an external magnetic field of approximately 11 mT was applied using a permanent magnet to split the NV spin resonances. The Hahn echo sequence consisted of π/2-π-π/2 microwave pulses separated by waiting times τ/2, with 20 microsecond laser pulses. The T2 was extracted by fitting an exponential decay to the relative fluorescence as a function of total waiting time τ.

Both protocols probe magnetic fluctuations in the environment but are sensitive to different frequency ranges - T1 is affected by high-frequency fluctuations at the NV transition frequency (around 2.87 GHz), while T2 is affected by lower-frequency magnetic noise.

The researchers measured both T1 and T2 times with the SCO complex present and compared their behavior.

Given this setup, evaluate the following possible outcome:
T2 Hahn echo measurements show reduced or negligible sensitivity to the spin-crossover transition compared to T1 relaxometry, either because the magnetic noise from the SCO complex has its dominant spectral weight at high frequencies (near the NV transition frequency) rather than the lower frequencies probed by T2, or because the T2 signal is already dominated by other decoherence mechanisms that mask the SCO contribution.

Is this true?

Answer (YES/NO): YES